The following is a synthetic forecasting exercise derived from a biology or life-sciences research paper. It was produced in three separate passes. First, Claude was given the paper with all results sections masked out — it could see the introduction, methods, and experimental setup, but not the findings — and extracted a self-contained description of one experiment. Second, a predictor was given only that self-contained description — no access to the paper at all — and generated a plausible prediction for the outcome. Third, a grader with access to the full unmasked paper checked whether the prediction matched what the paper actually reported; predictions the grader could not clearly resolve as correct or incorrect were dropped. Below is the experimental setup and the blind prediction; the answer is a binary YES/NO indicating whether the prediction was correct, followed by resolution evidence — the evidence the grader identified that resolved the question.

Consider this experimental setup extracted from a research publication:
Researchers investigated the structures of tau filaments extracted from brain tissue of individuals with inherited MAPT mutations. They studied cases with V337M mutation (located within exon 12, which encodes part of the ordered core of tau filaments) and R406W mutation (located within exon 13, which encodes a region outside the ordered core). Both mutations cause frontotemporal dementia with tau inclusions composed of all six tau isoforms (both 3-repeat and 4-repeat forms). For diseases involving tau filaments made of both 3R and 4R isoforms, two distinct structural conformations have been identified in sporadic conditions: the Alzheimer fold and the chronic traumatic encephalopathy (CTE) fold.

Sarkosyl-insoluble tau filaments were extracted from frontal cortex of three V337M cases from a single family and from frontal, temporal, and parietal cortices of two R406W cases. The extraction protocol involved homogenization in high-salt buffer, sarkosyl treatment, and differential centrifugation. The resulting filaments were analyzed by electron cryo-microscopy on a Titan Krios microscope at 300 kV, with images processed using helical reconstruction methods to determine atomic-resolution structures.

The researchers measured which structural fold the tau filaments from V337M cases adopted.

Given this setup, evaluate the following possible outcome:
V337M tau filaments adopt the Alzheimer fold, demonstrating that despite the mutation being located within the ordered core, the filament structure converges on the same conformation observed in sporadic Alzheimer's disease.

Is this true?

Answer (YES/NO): YES